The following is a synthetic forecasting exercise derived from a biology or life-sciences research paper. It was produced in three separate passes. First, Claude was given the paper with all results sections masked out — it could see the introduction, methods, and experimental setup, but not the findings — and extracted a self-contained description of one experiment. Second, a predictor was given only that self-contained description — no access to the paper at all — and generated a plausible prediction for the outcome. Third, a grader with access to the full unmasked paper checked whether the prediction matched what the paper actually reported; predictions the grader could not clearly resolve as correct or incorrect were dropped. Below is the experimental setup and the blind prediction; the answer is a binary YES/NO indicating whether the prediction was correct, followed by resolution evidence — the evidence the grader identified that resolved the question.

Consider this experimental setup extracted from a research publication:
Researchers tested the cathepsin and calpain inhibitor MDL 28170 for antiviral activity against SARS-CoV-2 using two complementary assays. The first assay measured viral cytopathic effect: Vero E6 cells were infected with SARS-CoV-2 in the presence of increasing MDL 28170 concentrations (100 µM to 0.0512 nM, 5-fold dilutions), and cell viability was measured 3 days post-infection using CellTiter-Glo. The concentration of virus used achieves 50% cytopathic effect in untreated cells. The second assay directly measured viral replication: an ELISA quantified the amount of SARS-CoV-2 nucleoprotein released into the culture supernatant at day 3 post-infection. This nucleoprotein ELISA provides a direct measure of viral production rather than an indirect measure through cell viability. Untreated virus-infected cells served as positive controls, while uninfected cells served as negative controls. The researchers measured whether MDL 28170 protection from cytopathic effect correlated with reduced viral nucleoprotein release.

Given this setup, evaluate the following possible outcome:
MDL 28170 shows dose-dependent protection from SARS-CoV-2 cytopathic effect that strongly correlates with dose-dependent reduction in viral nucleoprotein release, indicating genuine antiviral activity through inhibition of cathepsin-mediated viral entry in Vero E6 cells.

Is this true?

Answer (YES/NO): YES